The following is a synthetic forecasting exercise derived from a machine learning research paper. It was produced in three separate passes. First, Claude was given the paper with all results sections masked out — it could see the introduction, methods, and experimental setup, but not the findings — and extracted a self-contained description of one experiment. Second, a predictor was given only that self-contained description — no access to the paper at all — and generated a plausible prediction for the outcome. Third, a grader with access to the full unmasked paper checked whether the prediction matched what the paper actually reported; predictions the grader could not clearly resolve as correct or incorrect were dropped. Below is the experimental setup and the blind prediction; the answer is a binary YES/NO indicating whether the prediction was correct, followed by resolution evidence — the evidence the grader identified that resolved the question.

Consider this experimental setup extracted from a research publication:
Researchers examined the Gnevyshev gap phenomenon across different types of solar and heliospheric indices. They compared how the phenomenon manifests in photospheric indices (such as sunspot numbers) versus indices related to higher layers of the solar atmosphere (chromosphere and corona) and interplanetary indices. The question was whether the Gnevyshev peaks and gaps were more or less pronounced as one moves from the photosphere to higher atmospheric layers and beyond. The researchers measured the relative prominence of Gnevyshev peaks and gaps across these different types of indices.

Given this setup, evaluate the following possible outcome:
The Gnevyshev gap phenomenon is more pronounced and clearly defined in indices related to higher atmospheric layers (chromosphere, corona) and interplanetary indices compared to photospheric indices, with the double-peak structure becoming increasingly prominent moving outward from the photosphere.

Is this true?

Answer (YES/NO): YES